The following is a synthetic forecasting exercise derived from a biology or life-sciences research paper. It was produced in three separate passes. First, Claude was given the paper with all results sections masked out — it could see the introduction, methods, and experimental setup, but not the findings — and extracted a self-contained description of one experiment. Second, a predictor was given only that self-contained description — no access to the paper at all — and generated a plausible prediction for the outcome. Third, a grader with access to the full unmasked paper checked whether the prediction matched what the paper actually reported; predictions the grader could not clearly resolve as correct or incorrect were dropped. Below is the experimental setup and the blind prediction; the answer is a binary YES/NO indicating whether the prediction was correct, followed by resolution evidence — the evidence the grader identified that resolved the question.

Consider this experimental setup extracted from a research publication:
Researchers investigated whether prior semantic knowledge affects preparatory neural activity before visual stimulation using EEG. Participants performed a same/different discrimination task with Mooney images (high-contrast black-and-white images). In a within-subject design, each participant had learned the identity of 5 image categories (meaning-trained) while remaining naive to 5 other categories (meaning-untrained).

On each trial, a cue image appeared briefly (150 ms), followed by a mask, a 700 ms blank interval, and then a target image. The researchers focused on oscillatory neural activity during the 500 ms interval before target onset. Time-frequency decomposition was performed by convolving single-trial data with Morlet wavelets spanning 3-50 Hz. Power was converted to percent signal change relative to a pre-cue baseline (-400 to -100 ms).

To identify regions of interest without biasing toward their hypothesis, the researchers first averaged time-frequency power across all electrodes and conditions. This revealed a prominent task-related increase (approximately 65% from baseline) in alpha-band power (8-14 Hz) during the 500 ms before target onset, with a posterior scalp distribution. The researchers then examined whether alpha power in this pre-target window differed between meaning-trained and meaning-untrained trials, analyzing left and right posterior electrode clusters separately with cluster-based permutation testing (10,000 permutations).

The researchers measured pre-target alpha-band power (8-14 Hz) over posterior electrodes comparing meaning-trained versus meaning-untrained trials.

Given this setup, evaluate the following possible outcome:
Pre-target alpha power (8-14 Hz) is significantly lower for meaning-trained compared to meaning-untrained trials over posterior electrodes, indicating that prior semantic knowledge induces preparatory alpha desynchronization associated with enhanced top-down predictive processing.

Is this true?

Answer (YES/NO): NO